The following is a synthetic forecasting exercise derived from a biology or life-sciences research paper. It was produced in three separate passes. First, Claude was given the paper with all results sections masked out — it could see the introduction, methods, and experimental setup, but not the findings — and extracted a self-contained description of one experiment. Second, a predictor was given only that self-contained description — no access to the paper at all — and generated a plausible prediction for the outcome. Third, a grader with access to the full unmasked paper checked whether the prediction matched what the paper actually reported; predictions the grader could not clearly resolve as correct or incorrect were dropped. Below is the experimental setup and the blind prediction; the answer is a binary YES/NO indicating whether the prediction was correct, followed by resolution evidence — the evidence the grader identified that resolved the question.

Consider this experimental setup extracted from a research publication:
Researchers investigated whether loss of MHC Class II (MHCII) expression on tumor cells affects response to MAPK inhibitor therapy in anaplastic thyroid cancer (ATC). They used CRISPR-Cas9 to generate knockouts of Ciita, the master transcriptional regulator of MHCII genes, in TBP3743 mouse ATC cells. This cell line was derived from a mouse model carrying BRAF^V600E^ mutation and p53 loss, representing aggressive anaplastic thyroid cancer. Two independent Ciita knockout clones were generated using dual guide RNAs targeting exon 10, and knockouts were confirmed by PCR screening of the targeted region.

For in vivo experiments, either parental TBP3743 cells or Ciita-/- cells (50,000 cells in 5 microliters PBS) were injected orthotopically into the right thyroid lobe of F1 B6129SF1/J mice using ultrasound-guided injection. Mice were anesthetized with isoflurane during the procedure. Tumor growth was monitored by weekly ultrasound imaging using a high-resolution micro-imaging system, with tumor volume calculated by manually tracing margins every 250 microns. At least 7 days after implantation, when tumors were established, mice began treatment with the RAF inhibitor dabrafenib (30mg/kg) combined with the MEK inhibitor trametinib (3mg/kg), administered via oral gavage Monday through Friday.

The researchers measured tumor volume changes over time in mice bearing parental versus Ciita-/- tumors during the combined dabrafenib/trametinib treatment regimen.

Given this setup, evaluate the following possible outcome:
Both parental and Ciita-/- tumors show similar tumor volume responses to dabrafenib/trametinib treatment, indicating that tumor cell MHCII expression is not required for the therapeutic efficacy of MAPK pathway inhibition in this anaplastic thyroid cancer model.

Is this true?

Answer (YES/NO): NO